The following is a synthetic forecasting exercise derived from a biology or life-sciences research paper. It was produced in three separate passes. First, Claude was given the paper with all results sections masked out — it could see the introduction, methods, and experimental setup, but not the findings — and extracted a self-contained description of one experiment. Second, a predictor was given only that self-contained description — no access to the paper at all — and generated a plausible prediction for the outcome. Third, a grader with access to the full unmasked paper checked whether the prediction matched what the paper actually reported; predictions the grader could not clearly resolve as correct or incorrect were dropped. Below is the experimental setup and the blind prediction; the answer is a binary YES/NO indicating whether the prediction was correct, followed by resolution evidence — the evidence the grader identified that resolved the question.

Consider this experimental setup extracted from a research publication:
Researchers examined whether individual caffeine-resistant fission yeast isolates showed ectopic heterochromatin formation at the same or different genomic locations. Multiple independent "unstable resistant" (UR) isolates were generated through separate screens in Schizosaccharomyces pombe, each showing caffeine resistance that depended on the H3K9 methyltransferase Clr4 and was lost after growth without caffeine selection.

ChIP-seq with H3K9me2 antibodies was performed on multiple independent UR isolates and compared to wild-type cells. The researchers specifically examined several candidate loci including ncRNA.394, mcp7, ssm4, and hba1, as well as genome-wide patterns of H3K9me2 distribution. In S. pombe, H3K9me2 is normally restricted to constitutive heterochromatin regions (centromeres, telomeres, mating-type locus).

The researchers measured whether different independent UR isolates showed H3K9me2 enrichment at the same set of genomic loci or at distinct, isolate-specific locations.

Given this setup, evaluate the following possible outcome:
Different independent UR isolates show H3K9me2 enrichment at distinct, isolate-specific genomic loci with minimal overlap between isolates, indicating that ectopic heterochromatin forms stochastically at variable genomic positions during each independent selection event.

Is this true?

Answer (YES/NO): NO